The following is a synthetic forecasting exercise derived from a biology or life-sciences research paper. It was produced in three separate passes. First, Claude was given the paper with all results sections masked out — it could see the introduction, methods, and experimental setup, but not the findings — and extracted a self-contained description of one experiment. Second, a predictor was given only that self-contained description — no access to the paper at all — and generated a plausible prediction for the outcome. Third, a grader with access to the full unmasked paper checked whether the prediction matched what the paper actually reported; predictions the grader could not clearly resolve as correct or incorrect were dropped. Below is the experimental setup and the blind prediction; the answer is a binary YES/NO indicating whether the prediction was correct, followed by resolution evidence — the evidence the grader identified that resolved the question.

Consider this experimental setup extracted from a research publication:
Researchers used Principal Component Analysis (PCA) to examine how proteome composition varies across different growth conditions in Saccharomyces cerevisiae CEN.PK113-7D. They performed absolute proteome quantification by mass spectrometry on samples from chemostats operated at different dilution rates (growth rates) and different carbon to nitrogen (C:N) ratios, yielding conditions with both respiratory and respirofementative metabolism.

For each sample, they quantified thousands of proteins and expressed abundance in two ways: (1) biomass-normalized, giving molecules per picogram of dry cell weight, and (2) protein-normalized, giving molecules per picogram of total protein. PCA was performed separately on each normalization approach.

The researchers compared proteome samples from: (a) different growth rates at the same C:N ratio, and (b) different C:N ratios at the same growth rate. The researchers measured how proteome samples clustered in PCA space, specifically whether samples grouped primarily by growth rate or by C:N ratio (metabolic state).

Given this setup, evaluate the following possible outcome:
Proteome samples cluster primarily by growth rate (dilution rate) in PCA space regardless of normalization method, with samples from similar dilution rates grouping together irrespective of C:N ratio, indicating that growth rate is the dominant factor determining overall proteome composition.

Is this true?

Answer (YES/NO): NO